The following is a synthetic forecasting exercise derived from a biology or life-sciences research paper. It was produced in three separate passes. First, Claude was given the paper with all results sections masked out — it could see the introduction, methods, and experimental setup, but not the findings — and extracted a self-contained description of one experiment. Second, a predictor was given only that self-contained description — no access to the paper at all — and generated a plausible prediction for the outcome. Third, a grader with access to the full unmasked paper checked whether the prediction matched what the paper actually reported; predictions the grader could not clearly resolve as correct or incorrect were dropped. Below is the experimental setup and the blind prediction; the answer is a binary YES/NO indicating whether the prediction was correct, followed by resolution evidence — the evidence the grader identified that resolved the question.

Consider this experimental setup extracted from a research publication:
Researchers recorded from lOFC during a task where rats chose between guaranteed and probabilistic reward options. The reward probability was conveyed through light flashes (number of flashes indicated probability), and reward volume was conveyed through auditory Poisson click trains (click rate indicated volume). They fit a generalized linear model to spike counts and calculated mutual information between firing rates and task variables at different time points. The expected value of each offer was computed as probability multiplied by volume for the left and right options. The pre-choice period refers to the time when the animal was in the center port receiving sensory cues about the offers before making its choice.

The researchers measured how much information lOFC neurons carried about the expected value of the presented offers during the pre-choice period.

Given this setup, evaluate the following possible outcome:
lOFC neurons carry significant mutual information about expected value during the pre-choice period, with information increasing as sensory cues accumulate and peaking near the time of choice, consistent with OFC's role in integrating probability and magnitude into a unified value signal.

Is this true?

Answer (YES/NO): NO